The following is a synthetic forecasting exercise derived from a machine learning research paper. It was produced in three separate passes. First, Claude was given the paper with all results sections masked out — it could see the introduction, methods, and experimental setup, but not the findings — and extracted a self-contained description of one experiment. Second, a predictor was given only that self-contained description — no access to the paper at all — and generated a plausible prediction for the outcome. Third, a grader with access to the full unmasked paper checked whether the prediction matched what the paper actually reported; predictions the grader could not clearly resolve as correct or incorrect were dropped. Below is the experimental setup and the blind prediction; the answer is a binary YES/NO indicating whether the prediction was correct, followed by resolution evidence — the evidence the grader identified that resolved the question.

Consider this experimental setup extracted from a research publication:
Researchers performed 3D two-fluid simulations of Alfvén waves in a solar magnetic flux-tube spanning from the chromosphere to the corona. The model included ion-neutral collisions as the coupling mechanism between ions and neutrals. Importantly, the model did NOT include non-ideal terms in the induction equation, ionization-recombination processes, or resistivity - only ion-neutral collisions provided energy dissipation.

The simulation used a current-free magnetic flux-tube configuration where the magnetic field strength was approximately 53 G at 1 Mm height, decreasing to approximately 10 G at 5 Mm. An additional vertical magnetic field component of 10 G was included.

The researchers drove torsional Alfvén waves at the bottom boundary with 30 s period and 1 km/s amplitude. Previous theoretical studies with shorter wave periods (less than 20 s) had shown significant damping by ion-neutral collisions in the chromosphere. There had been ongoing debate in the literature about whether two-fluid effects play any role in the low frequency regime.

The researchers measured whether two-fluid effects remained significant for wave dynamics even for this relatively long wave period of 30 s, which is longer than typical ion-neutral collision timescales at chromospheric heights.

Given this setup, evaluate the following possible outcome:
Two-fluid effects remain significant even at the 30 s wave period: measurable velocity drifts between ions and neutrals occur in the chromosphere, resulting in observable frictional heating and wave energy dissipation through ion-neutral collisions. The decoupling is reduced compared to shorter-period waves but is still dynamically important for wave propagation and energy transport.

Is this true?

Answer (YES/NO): YES